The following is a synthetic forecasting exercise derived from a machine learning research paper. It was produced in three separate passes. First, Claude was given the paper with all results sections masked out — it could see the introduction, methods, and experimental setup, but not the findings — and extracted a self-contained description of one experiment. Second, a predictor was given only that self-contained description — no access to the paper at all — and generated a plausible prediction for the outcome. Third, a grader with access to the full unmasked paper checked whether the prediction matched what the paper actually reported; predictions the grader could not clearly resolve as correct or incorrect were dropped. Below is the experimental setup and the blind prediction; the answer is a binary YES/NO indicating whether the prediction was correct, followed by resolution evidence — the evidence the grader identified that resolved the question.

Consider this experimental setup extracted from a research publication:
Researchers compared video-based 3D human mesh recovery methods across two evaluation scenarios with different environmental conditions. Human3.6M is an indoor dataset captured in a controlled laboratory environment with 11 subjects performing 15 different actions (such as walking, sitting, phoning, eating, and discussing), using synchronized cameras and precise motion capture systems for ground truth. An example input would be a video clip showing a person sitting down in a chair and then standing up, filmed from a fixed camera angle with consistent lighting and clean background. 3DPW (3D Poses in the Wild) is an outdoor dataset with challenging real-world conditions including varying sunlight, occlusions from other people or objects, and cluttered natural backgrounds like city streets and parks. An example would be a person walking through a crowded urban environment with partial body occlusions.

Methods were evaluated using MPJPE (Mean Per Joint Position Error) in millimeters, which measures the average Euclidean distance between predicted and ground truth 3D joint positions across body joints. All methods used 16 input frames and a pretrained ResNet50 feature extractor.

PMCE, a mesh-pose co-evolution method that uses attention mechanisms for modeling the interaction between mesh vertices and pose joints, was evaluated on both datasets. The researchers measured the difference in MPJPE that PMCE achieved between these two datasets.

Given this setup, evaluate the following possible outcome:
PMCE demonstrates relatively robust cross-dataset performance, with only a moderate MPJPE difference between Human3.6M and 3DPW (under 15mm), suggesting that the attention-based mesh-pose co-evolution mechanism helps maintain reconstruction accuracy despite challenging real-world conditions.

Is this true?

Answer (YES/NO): NO